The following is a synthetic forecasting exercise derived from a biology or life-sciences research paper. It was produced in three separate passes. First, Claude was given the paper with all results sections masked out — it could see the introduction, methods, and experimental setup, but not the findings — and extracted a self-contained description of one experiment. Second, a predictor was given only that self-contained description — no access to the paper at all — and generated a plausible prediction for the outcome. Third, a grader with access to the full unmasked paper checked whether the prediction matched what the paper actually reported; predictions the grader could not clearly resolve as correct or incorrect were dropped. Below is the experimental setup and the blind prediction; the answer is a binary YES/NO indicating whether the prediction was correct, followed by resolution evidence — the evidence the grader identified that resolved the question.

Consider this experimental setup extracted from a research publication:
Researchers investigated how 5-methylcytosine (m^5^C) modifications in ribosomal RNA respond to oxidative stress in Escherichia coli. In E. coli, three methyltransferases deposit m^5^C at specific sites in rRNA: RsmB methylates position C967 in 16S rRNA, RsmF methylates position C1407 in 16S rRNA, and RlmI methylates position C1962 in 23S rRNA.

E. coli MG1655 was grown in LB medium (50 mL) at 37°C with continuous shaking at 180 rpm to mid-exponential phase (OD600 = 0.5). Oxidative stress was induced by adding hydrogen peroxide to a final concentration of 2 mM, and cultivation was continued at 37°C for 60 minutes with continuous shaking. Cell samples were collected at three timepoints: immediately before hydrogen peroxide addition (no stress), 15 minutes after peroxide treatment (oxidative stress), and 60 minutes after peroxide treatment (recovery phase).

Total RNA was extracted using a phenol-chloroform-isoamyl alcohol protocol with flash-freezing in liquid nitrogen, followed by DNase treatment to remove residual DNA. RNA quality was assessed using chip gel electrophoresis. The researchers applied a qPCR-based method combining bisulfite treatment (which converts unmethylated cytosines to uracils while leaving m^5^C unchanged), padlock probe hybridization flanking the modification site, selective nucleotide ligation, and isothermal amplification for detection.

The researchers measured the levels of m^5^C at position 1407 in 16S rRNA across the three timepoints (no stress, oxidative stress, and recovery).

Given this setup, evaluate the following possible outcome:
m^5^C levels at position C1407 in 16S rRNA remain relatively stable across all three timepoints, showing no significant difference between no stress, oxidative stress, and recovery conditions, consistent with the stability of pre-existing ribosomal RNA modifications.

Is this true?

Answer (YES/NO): NO